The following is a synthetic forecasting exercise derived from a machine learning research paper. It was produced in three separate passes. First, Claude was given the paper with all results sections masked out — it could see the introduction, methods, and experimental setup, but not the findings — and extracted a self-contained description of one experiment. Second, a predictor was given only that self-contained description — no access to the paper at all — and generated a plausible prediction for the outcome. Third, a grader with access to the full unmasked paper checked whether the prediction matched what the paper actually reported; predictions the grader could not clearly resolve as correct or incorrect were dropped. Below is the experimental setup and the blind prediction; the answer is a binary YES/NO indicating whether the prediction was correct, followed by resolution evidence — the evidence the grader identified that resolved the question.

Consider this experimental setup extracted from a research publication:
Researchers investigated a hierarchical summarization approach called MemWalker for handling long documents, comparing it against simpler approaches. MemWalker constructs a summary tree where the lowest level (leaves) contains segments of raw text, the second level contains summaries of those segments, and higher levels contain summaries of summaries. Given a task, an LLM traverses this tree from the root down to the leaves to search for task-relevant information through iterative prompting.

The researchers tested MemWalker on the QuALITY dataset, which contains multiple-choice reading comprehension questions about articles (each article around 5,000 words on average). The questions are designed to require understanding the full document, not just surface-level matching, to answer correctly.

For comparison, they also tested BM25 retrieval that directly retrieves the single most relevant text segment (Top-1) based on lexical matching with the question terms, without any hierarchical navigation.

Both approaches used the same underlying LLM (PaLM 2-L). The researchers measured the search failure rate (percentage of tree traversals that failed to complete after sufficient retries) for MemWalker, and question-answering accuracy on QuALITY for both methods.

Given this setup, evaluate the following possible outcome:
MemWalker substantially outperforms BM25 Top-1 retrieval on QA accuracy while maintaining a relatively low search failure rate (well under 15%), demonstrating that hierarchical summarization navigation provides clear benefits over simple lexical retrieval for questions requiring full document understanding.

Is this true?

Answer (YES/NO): NO